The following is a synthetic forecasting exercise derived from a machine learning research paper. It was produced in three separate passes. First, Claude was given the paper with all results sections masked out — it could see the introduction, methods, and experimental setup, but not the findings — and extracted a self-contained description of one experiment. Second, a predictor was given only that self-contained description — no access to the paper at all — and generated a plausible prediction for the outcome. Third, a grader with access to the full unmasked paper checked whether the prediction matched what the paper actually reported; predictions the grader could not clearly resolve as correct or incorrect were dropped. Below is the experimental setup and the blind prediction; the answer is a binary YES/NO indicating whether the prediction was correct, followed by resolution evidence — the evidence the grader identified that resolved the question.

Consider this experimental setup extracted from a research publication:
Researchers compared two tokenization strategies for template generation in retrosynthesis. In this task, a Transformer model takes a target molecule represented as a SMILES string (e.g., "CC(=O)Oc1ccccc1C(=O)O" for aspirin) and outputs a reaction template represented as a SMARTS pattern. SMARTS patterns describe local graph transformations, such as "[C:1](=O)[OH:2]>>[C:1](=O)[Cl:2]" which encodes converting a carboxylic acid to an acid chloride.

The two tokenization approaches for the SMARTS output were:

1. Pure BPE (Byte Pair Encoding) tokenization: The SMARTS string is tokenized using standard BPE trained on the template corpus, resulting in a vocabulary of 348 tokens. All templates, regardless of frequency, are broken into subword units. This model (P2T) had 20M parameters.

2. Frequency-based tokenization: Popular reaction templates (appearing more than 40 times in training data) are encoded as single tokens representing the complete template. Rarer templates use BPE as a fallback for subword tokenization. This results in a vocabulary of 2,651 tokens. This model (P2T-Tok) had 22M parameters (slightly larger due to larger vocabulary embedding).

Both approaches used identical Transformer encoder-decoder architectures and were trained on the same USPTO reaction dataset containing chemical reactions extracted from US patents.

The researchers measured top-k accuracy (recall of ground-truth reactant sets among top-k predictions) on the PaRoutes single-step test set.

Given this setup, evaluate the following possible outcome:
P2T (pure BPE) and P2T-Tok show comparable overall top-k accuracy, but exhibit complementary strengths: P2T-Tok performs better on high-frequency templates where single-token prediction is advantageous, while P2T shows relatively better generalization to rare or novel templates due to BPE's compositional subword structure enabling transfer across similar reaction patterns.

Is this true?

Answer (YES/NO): NO